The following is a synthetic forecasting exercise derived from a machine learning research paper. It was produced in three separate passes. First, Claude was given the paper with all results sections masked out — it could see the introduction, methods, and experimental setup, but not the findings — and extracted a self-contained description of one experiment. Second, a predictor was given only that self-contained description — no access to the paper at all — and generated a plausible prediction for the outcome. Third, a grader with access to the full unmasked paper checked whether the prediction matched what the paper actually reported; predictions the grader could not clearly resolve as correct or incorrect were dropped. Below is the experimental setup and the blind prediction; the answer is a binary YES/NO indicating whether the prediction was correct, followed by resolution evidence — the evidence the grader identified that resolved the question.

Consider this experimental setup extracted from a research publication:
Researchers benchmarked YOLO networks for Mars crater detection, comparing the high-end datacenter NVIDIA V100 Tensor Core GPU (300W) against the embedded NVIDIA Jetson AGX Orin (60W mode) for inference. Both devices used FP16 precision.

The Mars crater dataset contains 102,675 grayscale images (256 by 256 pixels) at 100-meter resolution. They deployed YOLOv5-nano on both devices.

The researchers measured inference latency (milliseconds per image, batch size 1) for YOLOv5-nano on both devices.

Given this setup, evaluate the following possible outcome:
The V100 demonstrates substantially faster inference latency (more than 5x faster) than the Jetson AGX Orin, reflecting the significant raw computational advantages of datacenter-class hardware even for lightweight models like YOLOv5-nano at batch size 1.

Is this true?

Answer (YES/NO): NO